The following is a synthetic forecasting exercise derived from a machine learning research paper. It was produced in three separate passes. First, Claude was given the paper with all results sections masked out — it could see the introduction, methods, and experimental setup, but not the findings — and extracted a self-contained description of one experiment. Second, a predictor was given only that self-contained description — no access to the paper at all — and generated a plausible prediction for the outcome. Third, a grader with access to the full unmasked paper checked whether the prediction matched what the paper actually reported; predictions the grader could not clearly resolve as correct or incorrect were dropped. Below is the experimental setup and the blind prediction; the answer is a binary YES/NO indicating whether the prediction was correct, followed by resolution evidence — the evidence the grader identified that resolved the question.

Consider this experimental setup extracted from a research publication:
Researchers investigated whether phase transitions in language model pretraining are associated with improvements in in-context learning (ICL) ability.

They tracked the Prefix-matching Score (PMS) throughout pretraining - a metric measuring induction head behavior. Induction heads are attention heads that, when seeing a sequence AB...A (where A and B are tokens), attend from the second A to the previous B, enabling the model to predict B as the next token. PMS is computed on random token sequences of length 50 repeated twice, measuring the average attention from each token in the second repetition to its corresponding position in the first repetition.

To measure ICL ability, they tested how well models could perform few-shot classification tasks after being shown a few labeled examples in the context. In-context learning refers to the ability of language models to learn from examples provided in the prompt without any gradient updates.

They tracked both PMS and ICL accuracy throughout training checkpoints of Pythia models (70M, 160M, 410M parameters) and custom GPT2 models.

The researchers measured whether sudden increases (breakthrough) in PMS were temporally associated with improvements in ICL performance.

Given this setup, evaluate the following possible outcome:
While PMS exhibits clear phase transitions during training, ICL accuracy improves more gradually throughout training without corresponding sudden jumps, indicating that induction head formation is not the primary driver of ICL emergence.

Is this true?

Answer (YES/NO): NO